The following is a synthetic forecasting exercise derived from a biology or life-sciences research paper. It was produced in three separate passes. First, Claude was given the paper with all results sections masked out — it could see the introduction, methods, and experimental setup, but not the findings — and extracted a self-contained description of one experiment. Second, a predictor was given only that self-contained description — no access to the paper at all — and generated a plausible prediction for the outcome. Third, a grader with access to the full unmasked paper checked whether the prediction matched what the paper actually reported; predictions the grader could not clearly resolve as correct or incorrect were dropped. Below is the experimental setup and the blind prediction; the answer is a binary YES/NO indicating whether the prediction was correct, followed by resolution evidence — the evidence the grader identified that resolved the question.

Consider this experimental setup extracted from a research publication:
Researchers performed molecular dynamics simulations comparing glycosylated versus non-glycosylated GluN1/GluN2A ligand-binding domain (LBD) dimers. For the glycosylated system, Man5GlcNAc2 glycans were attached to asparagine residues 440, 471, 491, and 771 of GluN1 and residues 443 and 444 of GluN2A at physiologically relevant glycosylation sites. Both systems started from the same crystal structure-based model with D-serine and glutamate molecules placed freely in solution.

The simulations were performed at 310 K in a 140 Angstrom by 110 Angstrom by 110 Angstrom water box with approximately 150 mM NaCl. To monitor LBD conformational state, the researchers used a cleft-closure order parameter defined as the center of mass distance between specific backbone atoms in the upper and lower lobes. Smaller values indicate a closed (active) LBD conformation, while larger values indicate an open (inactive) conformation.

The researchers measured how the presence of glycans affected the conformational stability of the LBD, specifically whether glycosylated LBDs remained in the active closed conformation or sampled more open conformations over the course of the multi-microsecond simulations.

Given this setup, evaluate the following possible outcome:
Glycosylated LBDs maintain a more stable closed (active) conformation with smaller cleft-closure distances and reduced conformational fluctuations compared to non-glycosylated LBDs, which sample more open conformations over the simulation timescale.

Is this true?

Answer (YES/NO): YES